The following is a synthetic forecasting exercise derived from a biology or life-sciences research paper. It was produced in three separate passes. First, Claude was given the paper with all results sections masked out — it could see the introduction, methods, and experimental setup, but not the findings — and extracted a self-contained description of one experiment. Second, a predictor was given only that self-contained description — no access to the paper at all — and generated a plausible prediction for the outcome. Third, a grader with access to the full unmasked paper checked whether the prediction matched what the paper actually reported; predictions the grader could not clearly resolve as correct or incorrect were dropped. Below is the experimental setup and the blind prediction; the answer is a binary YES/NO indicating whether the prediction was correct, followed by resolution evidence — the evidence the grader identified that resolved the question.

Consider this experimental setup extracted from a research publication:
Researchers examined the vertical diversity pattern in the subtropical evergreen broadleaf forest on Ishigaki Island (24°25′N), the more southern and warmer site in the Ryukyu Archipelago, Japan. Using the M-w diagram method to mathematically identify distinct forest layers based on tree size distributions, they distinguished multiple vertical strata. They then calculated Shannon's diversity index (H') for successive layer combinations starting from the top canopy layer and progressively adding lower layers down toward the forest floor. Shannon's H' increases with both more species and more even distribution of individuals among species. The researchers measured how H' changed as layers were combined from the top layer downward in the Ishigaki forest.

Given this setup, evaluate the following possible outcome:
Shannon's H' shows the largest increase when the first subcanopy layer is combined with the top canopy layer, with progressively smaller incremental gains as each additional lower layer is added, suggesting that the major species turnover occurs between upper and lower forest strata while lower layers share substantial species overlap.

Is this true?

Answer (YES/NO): NO